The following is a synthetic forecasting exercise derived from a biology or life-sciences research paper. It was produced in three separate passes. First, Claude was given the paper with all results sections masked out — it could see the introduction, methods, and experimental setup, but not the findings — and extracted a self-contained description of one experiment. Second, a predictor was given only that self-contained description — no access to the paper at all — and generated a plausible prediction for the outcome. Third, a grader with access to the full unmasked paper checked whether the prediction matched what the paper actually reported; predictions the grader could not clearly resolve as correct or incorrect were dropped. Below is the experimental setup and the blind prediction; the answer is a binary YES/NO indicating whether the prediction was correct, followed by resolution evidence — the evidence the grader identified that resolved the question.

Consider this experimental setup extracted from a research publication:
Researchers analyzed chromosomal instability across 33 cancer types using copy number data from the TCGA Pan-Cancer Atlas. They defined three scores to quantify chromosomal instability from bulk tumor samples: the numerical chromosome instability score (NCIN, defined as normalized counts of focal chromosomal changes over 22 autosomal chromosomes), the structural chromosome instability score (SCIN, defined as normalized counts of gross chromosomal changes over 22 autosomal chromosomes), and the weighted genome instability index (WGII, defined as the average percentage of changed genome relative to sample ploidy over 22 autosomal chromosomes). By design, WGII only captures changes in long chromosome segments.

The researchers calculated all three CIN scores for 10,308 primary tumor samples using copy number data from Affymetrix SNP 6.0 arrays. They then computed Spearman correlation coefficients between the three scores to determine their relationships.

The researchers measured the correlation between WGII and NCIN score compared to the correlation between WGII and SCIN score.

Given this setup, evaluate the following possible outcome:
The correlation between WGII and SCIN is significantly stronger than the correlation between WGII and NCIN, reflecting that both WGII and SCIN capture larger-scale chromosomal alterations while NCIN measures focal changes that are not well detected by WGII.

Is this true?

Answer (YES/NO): NO